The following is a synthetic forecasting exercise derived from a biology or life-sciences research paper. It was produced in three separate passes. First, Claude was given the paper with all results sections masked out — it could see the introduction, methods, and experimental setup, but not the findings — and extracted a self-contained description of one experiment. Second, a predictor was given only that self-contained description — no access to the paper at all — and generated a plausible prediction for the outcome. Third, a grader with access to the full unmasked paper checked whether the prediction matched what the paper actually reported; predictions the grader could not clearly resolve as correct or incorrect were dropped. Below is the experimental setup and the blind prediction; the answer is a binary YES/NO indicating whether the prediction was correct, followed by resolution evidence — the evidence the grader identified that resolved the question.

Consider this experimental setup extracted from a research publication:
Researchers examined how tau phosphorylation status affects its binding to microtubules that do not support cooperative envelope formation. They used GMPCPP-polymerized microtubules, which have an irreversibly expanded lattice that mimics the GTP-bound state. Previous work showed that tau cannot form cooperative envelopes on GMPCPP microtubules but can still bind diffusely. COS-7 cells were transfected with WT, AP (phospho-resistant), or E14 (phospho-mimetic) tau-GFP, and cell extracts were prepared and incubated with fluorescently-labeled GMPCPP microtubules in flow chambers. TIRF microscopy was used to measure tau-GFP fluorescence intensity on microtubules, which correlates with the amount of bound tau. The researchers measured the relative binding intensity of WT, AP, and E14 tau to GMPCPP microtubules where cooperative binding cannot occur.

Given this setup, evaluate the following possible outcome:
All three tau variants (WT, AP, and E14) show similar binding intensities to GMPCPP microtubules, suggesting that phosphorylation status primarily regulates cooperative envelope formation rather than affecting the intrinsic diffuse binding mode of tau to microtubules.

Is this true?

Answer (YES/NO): NO